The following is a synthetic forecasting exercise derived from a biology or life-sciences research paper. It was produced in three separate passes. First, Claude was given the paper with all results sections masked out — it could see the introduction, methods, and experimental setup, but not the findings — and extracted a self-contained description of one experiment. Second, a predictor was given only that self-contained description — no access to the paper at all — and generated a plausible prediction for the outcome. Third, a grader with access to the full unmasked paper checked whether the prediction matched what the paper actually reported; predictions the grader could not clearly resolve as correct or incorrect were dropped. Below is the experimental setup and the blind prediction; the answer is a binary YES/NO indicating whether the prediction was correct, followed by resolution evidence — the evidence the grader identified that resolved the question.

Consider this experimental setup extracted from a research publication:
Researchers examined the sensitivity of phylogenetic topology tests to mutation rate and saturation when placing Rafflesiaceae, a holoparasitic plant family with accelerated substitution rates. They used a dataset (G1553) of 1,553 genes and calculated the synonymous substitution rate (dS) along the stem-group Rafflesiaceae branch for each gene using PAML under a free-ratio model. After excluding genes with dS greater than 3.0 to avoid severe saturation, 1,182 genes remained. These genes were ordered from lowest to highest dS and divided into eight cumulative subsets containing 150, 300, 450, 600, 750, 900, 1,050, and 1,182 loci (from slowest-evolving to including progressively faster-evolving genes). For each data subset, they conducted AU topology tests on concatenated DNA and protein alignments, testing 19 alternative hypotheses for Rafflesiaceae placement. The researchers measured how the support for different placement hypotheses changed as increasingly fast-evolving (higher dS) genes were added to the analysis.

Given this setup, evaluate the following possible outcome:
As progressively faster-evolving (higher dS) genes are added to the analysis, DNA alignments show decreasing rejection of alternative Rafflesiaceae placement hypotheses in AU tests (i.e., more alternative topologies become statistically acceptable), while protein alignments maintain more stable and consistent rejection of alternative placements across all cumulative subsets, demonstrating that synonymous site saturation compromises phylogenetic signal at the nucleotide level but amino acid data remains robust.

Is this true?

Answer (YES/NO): NO